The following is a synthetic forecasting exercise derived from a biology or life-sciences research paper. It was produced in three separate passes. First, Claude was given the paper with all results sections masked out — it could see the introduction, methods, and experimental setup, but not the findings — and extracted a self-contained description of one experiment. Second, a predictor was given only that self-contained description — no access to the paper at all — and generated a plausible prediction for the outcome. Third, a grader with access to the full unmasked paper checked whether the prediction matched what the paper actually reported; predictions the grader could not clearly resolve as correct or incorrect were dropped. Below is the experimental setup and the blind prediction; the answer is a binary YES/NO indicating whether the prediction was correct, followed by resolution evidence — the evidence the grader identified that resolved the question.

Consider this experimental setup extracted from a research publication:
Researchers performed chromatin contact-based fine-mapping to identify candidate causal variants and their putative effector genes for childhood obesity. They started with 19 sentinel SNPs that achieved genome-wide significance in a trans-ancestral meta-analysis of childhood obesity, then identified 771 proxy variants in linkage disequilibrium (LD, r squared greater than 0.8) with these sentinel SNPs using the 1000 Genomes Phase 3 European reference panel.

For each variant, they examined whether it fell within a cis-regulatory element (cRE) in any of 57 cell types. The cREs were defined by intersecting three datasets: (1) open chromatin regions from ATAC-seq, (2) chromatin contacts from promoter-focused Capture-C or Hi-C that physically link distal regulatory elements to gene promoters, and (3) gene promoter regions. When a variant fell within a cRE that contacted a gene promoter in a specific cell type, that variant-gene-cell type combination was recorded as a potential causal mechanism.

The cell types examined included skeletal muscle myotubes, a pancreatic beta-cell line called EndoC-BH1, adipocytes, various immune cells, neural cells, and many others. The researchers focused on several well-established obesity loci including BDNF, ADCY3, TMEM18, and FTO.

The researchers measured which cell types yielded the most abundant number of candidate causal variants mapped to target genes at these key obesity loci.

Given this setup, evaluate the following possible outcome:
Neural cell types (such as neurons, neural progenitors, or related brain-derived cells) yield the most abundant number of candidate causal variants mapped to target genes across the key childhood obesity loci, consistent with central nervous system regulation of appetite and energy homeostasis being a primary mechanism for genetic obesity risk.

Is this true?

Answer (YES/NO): NO